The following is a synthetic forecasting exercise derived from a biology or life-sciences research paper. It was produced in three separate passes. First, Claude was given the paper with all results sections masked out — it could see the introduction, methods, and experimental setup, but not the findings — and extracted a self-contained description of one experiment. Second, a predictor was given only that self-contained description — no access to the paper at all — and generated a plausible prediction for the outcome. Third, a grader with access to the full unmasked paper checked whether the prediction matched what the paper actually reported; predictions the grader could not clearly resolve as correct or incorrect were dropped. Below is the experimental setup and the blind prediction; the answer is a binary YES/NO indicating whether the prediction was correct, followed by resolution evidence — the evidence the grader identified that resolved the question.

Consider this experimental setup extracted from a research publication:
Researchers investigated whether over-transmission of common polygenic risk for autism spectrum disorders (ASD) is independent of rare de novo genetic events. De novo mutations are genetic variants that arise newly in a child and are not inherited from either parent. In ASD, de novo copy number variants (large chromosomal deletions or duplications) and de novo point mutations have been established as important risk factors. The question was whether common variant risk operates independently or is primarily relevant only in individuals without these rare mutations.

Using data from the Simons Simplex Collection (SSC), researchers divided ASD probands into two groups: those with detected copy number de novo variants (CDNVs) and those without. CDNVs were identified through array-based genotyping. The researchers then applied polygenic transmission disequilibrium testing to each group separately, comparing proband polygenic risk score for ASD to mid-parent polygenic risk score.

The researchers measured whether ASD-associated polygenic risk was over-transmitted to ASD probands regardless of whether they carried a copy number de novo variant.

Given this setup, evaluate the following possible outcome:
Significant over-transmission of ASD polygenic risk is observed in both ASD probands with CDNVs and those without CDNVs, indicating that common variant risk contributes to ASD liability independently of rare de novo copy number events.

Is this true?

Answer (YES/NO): YES